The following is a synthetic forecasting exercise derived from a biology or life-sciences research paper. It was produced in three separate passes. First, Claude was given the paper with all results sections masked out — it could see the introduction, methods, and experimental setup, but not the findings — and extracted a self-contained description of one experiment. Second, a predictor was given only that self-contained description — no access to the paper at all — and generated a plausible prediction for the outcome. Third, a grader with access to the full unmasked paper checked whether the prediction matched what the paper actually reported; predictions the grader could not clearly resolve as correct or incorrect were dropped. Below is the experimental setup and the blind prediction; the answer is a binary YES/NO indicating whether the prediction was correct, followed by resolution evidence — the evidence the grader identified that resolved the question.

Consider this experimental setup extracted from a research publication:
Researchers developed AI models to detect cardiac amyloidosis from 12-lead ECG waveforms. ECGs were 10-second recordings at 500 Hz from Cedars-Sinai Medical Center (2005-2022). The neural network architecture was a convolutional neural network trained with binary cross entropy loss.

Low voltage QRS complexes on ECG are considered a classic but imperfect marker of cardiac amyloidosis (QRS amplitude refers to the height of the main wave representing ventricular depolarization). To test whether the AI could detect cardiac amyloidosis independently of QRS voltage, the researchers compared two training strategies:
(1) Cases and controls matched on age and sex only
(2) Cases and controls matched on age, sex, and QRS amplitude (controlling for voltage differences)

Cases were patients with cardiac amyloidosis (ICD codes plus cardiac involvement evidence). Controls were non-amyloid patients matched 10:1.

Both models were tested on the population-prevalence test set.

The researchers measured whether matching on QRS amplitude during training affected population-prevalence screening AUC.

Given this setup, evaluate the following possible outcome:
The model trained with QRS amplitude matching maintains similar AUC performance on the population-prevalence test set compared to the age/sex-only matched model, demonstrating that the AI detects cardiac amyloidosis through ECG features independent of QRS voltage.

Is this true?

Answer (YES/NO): NO